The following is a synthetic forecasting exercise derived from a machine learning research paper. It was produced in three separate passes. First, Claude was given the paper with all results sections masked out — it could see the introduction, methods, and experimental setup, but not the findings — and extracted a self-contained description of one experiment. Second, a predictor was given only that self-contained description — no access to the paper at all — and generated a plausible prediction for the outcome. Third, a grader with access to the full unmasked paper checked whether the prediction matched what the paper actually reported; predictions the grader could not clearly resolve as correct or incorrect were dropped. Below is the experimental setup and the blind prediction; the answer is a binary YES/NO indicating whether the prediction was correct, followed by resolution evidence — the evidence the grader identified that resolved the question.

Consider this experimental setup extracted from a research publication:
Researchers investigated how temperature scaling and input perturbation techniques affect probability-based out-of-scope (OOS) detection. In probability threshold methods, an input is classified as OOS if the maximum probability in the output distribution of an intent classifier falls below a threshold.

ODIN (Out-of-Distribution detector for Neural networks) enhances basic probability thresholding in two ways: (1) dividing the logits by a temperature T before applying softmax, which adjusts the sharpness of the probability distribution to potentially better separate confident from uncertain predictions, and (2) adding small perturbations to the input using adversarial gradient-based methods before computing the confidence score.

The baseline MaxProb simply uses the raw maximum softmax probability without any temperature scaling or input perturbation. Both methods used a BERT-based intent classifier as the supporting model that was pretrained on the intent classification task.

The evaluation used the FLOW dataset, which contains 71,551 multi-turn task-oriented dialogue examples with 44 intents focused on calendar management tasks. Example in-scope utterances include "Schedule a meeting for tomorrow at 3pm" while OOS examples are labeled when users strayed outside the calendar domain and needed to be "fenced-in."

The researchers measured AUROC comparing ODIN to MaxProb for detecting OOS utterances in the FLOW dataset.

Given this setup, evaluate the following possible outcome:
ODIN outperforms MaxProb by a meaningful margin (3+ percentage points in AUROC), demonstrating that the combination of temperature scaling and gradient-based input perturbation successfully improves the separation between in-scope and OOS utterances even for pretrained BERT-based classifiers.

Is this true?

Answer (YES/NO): NO